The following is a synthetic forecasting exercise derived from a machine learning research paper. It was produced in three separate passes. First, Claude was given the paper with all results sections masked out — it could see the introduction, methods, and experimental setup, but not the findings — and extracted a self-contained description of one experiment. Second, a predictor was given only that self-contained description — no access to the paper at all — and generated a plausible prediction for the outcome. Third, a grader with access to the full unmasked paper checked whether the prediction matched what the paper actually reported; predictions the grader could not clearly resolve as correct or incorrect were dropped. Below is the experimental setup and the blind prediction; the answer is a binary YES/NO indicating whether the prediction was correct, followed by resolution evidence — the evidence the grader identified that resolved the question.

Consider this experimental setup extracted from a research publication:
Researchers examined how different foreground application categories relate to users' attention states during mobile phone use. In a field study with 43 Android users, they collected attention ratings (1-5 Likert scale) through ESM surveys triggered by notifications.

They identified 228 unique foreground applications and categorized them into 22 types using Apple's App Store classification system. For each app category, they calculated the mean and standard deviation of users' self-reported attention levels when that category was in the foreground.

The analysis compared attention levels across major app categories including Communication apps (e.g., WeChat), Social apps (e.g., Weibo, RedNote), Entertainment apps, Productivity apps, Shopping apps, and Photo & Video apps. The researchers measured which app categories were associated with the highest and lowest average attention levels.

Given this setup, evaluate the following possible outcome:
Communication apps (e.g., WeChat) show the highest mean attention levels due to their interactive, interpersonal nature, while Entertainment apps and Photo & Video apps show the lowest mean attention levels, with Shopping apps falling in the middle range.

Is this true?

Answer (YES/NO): NO